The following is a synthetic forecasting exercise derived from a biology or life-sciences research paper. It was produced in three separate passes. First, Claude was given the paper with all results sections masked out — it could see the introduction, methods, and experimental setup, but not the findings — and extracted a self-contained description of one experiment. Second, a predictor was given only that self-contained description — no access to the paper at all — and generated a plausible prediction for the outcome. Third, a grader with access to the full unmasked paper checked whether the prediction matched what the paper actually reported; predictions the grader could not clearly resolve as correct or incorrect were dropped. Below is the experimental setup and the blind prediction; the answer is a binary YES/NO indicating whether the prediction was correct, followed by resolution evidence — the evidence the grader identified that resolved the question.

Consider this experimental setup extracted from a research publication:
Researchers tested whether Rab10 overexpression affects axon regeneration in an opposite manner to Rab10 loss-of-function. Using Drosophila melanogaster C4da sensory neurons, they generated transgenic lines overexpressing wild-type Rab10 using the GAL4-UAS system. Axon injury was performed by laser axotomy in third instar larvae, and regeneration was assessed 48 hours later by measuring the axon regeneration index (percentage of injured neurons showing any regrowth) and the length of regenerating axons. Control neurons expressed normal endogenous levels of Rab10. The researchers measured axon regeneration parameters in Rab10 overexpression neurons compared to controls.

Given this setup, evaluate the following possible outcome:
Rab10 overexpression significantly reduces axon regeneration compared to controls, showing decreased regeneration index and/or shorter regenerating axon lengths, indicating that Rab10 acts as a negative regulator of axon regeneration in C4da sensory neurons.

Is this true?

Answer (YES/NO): YES